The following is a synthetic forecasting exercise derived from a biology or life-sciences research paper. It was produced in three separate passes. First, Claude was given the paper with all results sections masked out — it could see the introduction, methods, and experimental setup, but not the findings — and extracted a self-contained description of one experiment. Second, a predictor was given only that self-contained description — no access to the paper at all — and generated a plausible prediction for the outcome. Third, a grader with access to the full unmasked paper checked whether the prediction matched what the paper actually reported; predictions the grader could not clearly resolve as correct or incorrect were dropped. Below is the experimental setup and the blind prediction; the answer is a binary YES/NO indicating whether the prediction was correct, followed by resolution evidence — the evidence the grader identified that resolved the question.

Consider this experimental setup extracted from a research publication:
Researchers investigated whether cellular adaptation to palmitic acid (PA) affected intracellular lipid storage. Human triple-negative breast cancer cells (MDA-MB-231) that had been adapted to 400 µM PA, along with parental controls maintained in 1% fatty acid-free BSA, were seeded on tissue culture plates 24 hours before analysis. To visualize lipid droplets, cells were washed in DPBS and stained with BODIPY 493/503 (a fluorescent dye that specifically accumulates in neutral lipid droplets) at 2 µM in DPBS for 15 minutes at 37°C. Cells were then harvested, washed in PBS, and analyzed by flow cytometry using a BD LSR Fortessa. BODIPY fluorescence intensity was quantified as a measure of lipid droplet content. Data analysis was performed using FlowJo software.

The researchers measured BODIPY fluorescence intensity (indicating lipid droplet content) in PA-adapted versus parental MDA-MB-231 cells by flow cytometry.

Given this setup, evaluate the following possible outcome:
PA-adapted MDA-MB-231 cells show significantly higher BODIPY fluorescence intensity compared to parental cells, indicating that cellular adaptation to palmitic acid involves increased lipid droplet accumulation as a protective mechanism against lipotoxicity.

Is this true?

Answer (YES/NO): YES